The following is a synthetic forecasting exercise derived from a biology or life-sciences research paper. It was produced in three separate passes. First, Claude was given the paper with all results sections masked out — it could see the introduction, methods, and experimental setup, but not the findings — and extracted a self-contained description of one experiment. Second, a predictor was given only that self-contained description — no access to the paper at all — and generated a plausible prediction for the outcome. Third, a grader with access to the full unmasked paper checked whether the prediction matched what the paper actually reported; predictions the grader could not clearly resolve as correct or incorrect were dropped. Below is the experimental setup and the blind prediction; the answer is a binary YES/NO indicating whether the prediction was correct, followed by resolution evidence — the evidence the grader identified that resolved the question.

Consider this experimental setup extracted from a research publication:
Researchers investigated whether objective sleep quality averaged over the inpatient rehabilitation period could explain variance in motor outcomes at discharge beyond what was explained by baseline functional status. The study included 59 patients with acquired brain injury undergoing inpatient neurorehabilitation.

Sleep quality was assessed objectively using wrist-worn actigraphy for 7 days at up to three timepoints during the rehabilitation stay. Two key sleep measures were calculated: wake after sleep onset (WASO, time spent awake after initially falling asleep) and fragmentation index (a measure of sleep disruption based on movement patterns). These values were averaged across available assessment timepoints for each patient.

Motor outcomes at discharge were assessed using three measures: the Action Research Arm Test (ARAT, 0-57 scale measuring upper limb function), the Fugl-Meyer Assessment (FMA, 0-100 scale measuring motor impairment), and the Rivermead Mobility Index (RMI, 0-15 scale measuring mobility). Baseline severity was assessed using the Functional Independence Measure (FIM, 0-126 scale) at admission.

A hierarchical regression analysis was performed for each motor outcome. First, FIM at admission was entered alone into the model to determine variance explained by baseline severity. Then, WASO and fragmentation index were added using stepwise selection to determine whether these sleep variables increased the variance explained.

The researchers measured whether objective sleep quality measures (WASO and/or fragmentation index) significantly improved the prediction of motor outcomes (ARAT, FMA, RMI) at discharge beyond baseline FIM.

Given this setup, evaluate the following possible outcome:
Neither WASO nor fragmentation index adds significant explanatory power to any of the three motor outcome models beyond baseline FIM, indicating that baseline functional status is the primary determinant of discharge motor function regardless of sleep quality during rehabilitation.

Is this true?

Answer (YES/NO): NO